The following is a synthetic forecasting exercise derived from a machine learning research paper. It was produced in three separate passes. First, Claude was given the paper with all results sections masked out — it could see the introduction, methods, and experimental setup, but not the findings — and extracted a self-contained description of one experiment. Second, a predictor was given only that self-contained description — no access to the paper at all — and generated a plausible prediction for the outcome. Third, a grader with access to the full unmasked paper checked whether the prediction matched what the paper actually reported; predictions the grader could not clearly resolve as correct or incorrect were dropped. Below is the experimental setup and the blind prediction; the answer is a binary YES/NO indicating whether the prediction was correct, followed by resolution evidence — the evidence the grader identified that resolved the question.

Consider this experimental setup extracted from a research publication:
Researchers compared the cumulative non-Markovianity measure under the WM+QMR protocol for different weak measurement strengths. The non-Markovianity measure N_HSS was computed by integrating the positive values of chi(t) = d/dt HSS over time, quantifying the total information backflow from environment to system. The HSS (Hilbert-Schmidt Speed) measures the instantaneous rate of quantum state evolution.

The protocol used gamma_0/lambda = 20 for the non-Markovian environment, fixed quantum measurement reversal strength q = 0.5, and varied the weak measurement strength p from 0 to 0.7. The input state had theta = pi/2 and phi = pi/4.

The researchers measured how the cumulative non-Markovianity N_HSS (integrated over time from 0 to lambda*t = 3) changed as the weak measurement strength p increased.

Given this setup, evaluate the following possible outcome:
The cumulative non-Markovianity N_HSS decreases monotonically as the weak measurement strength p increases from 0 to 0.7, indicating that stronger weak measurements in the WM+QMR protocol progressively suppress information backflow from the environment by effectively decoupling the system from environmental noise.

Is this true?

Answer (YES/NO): YES